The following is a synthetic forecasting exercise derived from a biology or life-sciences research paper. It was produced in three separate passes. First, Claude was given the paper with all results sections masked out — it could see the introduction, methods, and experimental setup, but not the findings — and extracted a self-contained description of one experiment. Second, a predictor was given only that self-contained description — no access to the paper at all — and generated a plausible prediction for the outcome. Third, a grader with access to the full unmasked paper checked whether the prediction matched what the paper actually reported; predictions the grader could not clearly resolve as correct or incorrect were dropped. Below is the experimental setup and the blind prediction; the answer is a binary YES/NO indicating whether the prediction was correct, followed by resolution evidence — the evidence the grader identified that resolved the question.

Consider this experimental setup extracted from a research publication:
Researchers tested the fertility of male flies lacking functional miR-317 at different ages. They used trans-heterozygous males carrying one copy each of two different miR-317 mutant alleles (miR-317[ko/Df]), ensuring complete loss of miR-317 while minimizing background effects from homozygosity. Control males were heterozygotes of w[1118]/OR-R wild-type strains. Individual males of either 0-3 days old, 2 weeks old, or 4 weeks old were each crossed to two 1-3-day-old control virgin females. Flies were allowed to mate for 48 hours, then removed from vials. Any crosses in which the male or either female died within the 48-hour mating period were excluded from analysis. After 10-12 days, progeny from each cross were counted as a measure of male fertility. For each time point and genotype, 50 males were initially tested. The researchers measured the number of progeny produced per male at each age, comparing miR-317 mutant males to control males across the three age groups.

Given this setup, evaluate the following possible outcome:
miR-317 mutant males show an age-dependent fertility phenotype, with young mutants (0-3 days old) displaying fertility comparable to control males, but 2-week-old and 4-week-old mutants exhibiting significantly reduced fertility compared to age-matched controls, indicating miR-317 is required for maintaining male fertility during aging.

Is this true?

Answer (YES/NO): NO